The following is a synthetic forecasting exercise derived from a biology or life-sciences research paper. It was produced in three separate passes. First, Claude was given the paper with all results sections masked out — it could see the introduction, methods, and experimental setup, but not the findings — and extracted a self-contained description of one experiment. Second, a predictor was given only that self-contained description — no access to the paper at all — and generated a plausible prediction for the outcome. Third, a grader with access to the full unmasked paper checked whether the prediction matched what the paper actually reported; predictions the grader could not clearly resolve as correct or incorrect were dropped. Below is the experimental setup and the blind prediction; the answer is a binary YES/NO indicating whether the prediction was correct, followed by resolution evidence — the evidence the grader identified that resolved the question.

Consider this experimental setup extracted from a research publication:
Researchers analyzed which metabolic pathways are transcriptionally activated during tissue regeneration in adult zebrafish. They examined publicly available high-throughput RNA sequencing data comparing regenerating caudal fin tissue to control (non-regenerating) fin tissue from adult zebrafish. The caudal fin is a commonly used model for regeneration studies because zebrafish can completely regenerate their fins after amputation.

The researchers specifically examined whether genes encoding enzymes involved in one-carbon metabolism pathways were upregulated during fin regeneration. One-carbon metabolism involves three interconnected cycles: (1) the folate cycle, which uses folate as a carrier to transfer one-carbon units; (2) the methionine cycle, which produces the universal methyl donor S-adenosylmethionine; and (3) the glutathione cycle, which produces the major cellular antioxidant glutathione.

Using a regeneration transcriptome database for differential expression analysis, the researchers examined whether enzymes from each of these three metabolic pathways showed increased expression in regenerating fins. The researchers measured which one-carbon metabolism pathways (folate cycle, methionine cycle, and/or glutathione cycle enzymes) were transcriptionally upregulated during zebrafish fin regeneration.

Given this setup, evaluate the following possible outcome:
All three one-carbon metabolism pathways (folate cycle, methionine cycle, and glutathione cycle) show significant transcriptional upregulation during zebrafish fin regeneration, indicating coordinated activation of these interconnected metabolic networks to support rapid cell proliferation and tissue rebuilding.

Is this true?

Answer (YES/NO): NO